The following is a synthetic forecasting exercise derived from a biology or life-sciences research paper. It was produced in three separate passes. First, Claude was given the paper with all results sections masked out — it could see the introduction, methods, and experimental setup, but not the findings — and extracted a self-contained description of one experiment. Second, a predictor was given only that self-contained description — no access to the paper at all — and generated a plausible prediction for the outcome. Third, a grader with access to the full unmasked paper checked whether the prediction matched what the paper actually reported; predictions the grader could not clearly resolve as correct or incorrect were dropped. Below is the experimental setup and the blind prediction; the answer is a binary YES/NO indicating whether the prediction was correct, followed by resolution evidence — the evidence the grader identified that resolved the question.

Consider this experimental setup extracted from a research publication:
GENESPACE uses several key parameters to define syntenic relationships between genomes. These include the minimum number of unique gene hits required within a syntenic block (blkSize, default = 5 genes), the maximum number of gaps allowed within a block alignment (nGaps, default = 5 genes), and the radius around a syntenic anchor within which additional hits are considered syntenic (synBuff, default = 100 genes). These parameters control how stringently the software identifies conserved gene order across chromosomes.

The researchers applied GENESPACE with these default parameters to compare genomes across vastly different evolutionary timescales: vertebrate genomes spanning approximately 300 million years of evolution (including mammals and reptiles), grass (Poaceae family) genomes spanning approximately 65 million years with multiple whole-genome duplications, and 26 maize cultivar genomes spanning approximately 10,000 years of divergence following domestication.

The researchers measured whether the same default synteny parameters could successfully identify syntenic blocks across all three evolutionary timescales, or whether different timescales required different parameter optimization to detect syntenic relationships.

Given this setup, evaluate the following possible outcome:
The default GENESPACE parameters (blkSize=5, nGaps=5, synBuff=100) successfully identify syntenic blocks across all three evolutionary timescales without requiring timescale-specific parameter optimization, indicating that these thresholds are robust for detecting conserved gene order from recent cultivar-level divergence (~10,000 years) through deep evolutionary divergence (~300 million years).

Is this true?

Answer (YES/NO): YES